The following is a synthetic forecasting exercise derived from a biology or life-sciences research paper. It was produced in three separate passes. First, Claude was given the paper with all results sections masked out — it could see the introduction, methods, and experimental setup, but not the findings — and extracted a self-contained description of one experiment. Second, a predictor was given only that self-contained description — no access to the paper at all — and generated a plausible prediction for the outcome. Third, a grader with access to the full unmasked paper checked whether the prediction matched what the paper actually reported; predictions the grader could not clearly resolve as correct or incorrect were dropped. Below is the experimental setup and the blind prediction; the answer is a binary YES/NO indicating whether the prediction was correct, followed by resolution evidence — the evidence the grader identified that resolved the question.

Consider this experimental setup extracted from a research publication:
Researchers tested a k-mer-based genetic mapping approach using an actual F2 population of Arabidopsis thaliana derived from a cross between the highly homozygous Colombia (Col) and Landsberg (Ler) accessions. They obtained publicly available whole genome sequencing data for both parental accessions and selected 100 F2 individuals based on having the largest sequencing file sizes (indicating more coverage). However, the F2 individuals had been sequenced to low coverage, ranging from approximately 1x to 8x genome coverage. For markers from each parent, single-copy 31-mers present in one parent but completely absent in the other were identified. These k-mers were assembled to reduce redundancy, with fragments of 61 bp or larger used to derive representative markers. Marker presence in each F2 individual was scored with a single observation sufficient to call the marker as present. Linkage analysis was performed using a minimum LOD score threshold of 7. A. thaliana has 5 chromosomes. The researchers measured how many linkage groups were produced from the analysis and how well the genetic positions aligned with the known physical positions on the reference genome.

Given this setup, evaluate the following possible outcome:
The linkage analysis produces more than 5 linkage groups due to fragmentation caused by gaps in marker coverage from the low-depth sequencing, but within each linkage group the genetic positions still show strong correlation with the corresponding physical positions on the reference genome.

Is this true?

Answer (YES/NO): NO